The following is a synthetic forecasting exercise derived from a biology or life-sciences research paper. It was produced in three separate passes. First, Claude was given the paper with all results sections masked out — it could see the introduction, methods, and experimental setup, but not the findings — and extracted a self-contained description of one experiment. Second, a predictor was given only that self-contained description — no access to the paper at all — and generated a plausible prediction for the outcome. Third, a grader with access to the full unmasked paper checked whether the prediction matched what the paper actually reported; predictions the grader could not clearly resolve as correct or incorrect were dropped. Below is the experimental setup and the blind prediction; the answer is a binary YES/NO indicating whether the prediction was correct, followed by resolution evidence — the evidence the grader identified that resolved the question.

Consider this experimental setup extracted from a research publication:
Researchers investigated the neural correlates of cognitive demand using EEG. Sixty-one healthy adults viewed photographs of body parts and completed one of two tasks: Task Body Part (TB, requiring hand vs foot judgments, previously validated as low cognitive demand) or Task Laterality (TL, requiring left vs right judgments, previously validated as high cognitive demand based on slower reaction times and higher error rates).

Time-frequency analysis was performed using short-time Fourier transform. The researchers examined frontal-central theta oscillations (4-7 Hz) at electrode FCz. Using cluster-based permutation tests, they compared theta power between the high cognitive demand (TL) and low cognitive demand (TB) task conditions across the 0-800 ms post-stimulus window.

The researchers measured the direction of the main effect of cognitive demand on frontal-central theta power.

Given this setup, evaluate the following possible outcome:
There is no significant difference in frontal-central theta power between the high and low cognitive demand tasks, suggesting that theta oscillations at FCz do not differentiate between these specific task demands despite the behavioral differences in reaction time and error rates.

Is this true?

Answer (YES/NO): NO